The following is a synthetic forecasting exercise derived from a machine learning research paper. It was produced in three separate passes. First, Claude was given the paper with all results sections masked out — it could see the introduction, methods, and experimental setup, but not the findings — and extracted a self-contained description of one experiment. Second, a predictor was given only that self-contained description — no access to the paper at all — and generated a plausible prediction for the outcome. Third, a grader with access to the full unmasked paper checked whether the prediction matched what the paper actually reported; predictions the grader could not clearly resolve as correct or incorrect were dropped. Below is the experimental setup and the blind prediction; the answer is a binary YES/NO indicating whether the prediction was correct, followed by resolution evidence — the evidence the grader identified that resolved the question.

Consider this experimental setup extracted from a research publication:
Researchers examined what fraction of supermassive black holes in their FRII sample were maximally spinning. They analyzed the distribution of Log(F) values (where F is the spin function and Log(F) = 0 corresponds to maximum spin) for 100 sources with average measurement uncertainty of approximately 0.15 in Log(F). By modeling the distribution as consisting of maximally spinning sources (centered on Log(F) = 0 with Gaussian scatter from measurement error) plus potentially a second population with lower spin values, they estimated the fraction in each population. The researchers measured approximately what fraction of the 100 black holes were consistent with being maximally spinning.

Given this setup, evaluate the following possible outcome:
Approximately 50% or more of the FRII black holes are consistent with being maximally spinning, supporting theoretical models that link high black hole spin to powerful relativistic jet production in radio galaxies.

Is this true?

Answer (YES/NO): YES